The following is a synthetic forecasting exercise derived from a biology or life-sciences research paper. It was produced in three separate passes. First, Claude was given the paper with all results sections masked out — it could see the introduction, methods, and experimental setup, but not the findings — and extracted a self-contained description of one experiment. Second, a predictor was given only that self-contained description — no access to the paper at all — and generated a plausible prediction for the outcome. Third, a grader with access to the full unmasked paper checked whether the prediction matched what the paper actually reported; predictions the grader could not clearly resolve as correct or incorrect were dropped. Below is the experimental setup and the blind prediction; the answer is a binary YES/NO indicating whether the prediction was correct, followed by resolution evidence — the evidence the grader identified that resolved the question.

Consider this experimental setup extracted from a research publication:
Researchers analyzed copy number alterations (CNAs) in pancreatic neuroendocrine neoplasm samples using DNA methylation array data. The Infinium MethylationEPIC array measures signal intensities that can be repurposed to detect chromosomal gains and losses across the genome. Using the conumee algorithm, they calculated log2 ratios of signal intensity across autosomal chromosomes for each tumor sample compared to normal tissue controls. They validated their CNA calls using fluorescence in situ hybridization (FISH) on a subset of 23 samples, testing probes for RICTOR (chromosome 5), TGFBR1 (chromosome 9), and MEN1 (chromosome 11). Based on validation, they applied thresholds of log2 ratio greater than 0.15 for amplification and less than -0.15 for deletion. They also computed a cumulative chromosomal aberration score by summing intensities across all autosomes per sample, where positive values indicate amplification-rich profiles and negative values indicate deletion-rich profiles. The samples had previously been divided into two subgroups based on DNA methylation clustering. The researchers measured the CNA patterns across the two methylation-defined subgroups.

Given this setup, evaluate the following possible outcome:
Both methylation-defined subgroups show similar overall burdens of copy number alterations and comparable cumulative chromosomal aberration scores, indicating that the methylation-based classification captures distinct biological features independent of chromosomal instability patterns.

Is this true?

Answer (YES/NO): NO